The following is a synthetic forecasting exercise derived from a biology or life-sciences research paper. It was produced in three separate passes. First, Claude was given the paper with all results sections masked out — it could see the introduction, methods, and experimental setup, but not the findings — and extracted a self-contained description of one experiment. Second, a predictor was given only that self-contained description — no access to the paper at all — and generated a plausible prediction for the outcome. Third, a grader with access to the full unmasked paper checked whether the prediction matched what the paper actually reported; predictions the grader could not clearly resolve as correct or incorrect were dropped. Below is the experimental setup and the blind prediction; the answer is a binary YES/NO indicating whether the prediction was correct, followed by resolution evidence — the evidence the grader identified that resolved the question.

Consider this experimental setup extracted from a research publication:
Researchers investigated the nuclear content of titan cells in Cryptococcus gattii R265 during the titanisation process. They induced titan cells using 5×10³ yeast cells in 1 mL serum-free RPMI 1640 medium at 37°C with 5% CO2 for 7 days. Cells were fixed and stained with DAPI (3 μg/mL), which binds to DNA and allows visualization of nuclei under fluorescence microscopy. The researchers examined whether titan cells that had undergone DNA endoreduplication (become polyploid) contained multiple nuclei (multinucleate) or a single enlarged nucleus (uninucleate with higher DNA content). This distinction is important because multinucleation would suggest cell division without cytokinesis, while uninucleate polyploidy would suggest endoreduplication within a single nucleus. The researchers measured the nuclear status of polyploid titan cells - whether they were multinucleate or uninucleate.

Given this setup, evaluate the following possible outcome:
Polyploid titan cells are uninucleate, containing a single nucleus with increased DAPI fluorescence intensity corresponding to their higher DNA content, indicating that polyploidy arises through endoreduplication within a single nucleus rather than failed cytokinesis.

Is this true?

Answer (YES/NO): YES